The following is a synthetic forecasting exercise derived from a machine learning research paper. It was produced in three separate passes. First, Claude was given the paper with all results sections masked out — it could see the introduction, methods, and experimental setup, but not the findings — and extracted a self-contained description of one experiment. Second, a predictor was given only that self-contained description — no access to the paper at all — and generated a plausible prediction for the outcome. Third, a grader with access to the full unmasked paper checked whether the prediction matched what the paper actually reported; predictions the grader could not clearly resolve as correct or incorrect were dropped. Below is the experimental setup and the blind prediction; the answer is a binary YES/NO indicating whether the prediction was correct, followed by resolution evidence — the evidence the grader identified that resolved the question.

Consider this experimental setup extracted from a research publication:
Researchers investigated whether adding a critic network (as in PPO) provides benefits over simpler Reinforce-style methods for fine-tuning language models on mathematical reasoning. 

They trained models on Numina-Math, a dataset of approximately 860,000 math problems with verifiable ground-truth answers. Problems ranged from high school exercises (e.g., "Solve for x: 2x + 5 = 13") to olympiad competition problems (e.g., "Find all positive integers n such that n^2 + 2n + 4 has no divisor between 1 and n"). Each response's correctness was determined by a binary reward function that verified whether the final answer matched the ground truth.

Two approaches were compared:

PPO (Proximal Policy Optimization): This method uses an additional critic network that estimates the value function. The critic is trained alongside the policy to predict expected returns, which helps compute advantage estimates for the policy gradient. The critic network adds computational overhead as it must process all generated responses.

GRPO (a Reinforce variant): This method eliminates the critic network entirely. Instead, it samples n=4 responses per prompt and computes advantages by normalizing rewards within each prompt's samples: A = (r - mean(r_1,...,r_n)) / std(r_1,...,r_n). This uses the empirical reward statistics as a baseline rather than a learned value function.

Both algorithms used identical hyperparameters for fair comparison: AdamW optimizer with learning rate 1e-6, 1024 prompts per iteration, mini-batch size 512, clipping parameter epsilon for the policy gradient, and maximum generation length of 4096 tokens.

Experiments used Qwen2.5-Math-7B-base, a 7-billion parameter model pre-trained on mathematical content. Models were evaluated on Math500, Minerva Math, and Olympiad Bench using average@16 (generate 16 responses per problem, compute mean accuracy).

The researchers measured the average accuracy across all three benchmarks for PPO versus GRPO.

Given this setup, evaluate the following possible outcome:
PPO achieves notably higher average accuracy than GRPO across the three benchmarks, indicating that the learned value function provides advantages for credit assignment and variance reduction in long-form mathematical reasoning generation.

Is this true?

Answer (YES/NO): NO